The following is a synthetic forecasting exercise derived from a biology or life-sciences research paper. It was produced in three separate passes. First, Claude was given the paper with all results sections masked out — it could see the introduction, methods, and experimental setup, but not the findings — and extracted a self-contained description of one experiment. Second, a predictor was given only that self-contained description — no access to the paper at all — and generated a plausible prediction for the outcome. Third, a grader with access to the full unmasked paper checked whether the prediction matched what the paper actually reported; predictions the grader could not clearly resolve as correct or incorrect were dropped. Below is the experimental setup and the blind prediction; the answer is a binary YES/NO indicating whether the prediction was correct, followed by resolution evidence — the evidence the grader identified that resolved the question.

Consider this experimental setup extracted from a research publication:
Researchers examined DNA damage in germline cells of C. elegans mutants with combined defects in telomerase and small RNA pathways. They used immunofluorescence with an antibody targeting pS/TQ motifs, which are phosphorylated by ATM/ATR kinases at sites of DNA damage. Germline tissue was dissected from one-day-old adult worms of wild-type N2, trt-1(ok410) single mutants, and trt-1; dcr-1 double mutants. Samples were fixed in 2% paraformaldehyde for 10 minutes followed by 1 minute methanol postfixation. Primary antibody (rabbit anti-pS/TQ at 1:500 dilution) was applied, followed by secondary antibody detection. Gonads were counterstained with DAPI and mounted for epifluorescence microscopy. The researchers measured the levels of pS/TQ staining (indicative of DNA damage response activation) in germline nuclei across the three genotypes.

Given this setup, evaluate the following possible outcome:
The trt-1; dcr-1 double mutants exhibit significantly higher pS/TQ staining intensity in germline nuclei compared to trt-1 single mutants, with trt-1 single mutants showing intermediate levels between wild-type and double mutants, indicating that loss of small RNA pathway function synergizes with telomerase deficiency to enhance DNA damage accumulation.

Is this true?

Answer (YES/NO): NO